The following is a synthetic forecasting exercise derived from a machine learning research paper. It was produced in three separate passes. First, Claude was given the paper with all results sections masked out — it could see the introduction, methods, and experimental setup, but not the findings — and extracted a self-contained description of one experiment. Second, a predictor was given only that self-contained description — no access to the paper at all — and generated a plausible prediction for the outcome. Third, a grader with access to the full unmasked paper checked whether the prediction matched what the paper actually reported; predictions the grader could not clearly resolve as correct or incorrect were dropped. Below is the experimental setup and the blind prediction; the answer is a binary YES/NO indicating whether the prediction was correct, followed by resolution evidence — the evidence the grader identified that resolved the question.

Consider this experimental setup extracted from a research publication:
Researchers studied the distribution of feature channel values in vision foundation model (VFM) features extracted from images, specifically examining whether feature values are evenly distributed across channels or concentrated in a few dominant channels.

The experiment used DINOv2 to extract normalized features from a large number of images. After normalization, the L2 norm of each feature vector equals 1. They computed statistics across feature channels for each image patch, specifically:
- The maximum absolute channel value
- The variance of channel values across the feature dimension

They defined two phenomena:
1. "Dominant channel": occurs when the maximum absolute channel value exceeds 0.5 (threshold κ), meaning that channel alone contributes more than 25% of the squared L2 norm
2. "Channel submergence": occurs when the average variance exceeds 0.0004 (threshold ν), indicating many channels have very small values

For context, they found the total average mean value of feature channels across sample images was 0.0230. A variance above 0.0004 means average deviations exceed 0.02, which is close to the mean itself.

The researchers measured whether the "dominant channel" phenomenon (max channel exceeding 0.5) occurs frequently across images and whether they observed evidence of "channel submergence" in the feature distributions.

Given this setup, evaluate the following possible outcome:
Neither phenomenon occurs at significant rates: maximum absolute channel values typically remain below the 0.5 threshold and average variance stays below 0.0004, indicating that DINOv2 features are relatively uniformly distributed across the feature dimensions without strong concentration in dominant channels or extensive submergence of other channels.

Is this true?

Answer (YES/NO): NO